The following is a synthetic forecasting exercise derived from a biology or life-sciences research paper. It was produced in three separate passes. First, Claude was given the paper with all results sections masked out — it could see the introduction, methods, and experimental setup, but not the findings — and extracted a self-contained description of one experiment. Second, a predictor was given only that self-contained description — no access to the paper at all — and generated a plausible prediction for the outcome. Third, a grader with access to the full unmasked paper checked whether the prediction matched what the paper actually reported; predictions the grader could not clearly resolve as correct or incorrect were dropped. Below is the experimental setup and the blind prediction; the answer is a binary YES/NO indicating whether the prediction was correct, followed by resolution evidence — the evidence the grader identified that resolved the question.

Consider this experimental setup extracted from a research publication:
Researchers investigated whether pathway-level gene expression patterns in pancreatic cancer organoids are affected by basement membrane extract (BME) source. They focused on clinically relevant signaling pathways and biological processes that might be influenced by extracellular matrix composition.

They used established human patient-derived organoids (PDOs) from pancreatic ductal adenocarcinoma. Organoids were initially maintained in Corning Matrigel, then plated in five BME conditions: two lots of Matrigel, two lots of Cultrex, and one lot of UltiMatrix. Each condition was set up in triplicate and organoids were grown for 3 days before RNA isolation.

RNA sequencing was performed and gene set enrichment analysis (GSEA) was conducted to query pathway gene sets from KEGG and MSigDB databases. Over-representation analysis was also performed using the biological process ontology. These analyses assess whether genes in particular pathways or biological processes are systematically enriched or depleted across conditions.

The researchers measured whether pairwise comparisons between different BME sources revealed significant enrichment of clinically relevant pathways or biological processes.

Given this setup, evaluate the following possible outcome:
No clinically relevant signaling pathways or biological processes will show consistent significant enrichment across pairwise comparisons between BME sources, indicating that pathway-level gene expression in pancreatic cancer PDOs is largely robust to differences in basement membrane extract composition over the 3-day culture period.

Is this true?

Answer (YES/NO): YES